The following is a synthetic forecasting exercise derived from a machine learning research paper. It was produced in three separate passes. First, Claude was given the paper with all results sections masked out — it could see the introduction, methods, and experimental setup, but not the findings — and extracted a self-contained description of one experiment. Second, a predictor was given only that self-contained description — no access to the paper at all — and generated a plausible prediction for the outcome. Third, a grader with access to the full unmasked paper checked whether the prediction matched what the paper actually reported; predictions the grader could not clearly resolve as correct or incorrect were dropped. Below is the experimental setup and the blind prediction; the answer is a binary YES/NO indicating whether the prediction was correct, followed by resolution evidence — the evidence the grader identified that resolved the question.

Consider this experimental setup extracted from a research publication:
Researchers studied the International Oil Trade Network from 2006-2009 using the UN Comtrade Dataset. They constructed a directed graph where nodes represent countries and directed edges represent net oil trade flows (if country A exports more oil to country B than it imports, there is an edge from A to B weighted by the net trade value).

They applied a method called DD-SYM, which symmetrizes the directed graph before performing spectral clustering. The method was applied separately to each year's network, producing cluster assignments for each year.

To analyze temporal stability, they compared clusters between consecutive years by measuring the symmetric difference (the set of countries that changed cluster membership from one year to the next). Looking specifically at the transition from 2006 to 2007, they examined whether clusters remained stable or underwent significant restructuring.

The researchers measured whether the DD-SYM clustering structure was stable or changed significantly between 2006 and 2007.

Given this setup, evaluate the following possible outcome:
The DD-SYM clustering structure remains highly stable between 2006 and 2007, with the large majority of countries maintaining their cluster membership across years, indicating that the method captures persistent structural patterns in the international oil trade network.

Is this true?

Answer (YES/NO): YES